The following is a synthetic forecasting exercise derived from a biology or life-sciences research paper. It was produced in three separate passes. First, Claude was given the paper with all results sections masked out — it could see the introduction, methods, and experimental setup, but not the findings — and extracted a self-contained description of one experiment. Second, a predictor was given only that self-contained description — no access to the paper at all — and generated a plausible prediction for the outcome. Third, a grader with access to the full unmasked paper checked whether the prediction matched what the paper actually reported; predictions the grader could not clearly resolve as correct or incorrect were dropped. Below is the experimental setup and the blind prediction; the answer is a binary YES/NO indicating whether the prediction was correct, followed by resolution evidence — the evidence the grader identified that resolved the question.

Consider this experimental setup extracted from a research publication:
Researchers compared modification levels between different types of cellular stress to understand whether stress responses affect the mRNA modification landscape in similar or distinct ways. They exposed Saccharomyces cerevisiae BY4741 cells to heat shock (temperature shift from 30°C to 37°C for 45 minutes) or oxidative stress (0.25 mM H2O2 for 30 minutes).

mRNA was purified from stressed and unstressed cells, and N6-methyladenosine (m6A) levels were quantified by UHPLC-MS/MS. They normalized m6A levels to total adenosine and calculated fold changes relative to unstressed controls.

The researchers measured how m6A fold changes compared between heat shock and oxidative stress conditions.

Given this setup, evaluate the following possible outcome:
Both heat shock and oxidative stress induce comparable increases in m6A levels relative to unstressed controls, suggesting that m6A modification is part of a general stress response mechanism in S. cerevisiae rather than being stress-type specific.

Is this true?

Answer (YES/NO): NO